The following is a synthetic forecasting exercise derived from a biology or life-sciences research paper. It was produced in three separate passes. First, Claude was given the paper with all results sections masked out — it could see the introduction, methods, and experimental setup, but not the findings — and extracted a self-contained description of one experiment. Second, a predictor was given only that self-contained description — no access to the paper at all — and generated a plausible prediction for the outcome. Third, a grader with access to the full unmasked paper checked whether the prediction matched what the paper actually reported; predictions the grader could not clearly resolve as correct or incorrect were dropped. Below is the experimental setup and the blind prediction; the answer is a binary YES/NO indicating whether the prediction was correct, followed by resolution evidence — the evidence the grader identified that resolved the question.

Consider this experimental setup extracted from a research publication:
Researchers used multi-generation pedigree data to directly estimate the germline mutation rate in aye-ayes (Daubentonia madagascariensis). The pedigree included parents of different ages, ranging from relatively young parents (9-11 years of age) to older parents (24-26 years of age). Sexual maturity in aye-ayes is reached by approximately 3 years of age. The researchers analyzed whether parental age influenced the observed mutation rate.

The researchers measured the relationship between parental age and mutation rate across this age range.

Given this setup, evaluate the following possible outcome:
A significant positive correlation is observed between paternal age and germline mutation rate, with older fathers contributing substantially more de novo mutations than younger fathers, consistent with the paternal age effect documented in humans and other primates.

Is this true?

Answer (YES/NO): YES